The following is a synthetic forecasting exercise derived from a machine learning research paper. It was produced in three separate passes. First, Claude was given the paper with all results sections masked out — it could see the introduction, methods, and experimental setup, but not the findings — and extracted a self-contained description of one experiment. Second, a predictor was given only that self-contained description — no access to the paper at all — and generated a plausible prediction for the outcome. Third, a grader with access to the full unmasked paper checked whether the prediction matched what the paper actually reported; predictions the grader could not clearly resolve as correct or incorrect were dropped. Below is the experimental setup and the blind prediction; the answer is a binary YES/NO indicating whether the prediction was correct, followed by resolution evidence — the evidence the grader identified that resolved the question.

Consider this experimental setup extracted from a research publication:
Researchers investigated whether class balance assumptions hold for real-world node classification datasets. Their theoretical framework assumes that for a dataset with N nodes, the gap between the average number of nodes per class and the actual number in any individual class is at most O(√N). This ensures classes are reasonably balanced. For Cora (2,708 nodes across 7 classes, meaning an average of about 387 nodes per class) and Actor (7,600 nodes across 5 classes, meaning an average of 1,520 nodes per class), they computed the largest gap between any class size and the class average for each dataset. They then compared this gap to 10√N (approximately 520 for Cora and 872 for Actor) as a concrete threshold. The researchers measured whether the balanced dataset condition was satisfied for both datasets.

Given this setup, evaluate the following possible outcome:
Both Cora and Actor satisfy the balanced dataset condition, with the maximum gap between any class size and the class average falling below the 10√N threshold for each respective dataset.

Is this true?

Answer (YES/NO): YES